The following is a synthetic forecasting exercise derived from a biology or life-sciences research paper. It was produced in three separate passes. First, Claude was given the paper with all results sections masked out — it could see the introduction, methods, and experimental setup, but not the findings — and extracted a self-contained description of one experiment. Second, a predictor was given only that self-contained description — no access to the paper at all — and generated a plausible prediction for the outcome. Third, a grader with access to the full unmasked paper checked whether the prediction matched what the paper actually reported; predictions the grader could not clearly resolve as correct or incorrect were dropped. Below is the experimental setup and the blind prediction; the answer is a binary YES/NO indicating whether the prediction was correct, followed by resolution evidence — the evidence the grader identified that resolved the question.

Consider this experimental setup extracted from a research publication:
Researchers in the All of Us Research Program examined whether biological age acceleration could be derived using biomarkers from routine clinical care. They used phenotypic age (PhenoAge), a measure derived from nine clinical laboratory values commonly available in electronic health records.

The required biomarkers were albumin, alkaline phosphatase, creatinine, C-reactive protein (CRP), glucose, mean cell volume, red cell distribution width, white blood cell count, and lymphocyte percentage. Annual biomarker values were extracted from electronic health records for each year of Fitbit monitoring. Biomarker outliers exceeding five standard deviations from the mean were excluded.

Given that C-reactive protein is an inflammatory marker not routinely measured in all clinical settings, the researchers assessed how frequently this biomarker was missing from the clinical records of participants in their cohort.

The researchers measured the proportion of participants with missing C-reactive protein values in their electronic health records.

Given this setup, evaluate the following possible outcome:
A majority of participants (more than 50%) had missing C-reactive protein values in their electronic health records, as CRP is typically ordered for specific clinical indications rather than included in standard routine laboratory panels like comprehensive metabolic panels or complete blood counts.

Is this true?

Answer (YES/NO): YES